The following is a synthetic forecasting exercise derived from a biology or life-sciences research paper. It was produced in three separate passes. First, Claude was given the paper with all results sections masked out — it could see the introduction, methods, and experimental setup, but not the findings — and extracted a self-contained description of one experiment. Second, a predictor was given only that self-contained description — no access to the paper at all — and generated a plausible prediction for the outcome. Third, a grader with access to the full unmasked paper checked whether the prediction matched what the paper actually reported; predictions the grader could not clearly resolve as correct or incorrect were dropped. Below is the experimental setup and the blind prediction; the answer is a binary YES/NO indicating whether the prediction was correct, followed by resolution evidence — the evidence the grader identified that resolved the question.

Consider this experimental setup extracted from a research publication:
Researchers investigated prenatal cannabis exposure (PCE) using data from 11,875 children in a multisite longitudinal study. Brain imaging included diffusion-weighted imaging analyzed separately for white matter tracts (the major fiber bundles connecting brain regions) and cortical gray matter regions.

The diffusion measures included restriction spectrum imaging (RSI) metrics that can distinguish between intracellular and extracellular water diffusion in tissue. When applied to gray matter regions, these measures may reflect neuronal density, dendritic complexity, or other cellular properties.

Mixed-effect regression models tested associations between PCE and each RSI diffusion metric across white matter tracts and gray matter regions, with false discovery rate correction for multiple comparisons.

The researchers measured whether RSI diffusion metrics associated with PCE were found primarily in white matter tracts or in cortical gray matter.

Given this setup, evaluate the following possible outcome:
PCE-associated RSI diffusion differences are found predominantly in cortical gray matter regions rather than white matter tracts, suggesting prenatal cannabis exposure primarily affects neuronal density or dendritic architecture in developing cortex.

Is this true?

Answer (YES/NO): NO